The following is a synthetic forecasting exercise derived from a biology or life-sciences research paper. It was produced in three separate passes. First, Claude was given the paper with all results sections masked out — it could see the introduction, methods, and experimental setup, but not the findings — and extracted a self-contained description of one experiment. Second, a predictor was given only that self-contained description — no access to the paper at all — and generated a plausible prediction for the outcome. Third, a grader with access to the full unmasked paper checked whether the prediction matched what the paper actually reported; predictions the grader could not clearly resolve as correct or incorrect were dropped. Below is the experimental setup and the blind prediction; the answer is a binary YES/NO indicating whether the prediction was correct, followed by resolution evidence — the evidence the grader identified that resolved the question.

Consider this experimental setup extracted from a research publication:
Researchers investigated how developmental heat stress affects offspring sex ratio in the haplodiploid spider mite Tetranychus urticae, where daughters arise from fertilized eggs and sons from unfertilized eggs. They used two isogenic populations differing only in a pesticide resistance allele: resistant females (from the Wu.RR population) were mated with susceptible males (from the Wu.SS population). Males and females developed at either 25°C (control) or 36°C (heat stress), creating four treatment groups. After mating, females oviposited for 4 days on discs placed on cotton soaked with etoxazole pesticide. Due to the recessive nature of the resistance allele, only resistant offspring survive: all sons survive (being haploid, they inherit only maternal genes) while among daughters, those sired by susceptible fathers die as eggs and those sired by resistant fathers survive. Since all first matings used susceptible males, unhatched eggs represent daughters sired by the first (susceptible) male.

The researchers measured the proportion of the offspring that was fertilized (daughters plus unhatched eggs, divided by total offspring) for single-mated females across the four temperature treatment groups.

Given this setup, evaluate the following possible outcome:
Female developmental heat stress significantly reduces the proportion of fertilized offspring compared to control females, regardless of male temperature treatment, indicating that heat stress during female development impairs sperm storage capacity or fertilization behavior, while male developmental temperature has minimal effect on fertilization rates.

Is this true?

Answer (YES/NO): NO